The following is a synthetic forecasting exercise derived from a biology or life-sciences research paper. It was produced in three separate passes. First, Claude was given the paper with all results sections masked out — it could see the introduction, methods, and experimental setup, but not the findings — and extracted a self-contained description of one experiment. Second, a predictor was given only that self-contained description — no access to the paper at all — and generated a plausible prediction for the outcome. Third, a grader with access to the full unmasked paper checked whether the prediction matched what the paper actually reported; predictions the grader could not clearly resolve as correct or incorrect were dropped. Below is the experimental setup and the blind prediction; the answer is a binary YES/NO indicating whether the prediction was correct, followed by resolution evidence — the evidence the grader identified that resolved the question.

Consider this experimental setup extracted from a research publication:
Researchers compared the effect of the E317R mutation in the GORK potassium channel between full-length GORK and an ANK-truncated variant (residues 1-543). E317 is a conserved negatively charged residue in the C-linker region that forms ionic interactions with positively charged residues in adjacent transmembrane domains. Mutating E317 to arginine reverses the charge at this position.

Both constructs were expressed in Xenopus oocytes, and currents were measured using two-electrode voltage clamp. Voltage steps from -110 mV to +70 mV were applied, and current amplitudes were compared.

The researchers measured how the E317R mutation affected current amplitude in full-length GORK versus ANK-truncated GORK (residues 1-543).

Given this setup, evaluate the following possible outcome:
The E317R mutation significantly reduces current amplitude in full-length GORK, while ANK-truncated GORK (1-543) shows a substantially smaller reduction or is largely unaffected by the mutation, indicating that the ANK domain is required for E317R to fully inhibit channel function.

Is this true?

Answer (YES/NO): NO